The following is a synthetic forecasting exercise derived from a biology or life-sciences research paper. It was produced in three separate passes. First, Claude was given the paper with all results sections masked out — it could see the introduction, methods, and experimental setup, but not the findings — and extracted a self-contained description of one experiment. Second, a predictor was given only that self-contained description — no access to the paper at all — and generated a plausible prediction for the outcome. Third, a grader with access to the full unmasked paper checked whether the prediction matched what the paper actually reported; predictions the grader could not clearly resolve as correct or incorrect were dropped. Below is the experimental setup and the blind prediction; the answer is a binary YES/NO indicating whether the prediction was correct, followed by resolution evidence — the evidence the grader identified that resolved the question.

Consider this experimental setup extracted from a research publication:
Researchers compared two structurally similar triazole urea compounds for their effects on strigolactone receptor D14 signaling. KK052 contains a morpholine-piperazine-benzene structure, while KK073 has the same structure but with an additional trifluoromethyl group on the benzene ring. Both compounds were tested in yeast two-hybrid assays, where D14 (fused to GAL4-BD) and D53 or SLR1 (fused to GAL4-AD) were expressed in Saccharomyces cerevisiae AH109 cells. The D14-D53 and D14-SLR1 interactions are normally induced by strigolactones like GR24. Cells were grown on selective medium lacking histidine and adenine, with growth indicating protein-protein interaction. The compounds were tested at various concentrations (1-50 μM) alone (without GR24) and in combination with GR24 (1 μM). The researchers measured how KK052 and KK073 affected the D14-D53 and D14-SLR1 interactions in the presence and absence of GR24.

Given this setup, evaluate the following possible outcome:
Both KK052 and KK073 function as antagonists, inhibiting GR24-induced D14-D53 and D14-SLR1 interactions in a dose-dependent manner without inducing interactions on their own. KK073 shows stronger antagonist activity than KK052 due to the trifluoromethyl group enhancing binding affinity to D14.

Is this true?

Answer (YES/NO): NO